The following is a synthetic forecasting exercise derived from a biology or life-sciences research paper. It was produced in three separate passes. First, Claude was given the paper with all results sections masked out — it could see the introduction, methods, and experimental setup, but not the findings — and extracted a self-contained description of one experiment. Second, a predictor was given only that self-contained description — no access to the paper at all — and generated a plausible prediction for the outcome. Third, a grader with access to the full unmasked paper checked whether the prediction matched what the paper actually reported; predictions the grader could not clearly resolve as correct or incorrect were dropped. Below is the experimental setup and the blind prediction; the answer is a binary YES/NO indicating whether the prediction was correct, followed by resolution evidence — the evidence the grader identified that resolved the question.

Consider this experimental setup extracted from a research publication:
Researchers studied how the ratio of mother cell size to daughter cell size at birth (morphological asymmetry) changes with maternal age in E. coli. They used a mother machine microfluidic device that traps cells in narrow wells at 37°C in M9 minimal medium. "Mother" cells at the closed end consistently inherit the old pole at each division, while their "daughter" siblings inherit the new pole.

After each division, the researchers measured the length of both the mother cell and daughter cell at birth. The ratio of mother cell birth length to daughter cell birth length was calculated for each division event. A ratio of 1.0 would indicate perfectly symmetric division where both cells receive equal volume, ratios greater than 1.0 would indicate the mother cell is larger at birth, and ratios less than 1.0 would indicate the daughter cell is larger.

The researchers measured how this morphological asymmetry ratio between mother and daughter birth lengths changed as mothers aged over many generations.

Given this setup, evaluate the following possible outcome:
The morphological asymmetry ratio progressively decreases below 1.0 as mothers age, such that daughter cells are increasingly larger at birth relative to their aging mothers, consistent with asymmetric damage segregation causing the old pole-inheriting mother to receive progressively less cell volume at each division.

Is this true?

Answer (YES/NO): NO